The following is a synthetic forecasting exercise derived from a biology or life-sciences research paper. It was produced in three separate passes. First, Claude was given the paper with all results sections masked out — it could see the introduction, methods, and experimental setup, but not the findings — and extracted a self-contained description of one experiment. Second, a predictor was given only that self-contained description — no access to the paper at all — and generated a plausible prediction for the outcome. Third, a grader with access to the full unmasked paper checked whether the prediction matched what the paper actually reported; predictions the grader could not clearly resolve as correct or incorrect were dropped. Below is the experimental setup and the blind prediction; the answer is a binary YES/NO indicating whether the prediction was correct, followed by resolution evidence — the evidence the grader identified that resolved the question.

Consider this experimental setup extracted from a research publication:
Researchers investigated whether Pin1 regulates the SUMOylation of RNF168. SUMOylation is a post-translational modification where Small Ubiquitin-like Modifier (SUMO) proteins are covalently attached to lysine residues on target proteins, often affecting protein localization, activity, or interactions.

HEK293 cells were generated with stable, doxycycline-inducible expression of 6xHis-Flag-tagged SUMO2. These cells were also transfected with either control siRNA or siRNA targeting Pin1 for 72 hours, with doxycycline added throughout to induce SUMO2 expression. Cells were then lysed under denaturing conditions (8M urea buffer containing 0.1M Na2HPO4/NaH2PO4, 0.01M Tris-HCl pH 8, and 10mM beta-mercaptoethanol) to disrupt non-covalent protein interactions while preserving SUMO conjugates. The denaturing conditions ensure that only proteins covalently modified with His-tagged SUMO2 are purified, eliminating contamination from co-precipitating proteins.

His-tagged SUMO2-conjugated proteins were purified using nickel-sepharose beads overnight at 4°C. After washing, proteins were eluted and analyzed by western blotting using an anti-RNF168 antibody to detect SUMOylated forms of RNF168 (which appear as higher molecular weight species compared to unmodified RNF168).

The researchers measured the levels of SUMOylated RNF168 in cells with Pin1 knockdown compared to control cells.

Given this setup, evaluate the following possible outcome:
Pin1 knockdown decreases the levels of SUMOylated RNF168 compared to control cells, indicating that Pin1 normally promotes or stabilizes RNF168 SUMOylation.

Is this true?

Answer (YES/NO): YES